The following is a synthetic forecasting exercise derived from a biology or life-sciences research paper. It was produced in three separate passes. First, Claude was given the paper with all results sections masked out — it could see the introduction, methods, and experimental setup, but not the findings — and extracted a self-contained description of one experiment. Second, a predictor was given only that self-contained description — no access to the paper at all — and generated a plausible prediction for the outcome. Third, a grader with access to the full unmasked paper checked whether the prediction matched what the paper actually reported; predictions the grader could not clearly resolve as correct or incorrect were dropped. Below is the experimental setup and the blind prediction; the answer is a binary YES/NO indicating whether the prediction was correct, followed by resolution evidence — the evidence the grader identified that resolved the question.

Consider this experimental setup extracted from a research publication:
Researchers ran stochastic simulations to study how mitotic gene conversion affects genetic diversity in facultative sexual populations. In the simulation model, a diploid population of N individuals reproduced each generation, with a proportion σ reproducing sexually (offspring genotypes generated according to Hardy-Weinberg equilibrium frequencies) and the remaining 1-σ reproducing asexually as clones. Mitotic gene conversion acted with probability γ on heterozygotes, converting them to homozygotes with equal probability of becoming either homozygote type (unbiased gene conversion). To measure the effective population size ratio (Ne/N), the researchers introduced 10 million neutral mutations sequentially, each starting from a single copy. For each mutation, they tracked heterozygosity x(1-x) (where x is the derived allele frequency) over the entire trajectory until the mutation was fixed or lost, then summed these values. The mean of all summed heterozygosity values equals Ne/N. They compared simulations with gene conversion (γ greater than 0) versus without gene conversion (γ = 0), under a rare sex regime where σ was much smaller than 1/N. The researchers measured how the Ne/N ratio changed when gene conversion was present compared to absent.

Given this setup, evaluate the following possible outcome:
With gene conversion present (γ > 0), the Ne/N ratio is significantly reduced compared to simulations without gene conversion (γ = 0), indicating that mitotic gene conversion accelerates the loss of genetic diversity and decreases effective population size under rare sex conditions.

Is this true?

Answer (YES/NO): YES